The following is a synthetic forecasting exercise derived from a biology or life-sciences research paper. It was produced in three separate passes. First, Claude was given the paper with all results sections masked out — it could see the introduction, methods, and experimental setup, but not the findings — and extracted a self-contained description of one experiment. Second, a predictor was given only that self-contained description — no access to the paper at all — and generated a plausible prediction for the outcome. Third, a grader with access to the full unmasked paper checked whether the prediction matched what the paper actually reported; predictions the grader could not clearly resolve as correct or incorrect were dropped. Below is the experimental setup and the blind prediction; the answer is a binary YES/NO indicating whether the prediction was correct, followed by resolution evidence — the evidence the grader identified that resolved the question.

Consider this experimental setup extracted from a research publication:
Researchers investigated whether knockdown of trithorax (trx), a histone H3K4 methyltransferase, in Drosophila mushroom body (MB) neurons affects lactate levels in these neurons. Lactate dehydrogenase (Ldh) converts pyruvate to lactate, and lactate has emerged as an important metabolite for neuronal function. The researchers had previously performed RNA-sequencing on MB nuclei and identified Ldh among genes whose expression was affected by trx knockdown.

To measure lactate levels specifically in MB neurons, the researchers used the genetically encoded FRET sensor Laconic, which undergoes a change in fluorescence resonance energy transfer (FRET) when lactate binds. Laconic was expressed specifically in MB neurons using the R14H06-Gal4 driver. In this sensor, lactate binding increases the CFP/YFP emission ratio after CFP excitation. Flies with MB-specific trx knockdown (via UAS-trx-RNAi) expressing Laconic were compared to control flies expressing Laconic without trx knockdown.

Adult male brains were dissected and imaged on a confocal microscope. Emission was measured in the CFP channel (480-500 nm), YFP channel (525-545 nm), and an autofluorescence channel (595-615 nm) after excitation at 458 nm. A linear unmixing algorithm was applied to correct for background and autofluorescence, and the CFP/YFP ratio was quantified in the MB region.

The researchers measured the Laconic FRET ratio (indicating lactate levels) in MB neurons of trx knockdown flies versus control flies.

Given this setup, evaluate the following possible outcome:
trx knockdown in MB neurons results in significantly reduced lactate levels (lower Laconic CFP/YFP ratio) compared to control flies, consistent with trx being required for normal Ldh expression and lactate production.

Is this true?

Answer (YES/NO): YES